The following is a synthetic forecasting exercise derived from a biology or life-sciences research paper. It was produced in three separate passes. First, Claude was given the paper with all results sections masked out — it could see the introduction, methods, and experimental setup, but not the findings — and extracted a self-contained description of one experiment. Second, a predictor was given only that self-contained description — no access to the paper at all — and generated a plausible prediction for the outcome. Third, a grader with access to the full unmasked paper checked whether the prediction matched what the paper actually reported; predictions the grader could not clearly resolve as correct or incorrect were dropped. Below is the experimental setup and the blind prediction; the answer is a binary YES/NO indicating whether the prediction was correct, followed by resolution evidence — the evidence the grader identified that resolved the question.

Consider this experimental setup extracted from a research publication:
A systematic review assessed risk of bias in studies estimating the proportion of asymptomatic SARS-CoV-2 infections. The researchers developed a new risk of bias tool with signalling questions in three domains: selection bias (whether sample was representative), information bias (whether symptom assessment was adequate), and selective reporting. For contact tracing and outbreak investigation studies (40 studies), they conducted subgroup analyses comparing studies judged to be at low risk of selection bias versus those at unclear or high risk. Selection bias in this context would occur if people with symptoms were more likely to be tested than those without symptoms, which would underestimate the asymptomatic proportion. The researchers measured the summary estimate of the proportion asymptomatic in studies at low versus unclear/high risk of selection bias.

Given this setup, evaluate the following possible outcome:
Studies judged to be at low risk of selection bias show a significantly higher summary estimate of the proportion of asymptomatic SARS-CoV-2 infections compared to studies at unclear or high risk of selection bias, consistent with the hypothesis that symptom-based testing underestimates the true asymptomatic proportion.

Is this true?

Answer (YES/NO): YES